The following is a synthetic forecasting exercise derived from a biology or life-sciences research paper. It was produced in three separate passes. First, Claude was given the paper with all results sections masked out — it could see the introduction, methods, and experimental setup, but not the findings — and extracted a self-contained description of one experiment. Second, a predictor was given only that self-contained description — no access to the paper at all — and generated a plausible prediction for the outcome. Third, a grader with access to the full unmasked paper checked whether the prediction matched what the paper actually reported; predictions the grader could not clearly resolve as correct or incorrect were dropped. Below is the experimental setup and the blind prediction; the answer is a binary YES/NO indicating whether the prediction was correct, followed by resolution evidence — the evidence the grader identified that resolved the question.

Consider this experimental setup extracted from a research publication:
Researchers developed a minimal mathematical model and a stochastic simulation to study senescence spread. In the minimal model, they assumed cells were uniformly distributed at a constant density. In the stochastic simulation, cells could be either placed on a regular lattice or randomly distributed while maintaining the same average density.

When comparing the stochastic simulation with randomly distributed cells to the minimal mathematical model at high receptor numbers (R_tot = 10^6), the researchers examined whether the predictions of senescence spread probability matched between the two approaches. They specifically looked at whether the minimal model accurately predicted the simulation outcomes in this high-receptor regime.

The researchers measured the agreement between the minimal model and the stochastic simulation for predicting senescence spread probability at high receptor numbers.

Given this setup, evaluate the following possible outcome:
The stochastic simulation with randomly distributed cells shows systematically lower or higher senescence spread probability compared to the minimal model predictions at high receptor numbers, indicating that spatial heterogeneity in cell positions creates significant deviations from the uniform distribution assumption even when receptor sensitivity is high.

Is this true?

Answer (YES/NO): NO